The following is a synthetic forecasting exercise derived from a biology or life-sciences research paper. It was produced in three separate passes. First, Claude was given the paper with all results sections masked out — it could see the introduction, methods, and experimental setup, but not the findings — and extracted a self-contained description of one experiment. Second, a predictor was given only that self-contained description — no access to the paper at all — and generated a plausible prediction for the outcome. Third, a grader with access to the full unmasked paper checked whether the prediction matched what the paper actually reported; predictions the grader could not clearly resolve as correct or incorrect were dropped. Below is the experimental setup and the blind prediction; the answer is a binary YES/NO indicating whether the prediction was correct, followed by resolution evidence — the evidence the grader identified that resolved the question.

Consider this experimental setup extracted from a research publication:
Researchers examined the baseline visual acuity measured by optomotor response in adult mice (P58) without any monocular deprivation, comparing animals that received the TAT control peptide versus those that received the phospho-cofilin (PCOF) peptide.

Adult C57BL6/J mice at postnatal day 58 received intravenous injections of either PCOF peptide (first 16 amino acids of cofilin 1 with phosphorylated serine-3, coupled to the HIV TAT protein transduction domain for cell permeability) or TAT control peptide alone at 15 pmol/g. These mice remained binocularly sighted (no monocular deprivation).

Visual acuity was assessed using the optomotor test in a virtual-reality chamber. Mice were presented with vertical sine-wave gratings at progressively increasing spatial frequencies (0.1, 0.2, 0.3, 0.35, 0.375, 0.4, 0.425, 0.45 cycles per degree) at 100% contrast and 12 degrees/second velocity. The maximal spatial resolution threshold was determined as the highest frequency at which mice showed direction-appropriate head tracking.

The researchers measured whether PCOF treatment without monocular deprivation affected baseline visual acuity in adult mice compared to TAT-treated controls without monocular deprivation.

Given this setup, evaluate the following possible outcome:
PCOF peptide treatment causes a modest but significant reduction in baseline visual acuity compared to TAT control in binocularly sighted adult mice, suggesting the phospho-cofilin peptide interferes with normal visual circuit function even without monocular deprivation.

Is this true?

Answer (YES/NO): NO